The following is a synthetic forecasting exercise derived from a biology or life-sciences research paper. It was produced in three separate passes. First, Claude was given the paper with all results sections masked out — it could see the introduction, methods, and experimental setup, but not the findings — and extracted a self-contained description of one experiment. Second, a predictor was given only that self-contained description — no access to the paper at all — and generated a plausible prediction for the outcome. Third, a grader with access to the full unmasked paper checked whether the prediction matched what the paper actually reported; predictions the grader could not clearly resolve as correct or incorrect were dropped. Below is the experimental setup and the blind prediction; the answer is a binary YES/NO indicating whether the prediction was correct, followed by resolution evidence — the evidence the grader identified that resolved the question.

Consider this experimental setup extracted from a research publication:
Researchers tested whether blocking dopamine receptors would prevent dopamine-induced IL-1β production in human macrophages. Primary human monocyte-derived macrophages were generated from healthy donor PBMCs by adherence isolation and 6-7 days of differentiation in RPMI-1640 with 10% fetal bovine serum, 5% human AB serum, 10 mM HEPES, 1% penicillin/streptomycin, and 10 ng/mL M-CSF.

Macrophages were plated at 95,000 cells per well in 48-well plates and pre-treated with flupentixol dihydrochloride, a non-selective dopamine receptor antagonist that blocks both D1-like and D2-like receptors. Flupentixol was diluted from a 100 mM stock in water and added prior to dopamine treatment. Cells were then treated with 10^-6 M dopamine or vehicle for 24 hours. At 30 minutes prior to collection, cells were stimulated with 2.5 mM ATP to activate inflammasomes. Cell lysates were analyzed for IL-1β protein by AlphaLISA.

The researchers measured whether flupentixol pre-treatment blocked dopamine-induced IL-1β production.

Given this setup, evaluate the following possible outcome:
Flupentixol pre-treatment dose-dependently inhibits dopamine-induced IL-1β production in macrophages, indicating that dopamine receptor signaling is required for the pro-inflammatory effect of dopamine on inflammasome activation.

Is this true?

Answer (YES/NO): NO